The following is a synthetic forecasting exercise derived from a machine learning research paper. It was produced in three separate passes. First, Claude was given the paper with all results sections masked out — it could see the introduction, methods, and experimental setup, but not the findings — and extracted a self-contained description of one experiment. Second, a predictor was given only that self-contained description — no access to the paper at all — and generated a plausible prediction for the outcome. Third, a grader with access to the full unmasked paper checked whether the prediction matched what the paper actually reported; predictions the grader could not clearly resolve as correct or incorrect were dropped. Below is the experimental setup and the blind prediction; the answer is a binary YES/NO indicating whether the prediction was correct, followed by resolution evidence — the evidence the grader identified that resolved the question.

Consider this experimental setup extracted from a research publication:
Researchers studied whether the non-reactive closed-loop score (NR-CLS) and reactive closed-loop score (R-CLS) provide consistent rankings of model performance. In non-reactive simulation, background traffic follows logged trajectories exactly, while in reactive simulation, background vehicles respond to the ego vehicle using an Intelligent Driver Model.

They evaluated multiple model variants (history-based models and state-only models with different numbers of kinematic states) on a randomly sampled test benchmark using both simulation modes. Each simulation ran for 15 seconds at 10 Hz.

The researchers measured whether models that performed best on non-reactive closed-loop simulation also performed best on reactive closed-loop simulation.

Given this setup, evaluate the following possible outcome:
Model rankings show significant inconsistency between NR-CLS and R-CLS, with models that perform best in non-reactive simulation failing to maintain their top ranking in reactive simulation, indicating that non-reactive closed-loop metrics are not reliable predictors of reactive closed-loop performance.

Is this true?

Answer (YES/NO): NO